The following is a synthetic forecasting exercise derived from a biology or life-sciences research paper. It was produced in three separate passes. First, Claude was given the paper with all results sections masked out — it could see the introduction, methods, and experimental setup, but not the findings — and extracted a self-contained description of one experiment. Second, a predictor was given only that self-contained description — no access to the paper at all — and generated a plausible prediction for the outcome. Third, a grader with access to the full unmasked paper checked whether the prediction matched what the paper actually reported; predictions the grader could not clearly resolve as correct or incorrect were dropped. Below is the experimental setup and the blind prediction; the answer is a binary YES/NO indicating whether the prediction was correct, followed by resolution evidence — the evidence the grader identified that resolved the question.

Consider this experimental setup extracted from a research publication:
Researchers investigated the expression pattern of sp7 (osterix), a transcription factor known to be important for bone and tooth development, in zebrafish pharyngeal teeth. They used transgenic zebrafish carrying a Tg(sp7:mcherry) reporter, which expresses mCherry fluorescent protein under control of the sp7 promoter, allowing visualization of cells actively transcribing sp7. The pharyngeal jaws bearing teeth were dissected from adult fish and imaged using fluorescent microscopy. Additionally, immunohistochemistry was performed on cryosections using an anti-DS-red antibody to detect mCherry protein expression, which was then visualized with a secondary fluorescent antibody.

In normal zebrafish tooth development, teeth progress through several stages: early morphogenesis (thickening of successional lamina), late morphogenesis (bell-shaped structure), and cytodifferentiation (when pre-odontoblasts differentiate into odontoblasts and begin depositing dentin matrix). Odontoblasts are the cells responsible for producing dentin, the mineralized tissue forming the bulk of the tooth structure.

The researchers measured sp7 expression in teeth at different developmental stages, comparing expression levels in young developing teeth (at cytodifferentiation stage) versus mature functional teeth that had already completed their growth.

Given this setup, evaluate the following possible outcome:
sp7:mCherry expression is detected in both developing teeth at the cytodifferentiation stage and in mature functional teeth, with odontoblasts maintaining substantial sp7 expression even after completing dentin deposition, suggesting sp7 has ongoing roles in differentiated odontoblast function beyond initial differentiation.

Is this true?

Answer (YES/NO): NO